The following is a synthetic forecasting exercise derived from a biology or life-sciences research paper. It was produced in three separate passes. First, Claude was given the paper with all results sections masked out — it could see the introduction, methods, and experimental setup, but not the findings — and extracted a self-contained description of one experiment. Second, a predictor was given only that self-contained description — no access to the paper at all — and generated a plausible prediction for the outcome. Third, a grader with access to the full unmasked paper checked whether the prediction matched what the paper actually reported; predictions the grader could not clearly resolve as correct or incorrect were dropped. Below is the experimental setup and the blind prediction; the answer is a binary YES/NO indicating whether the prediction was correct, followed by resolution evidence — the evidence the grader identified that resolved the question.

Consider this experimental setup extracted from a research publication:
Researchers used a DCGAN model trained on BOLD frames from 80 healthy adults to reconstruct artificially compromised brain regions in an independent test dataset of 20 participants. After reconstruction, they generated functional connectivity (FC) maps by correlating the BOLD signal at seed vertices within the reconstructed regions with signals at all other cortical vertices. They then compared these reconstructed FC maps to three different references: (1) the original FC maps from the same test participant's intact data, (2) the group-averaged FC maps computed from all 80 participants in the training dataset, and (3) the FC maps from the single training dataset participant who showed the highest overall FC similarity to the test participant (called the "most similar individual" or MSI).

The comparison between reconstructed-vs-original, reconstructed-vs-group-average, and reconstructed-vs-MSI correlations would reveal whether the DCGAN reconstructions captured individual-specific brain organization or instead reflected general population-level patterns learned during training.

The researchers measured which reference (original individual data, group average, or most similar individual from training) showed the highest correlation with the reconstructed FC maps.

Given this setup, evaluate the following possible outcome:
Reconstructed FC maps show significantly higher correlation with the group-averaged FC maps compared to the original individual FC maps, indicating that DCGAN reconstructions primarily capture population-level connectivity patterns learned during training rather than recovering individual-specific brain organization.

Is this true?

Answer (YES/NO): NO